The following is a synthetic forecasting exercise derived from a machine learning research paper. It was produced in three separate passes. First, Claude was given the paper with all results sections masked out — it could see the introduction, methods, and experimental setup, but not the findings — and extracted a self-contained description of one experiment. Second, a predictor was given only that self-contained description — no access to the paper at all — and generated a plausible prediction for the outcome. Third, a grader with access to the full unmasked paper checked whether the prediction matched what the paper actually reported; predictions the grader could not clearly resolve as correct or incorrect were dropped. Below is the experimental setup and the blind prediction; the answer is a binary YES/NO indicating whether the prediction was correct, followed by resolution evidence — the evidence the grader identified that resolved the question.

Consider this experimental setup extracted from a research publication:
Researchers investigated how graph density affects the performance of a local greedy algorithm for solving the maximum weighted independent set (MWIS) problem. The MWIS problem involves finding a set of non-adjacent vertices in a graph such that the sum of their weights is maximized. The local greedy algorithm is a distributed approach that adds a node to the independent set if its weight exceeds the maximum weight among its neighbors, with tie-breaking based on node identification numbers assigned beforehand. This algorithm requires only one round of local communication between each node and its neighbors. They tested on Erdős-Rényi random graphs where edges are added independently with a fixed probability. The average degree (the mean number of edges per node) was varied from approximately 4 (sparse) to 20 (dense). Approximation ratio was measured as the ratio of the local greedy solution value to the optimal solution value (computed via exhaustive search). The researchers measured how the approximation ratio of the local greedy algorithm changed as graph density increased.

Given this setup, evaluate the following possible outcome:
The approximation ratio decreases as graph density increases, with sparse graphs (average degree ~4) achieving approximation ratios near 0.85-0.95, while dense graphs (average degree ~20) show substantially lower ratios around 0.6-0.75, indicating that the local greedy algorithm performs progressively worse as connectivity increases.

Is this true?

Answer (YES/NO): NO